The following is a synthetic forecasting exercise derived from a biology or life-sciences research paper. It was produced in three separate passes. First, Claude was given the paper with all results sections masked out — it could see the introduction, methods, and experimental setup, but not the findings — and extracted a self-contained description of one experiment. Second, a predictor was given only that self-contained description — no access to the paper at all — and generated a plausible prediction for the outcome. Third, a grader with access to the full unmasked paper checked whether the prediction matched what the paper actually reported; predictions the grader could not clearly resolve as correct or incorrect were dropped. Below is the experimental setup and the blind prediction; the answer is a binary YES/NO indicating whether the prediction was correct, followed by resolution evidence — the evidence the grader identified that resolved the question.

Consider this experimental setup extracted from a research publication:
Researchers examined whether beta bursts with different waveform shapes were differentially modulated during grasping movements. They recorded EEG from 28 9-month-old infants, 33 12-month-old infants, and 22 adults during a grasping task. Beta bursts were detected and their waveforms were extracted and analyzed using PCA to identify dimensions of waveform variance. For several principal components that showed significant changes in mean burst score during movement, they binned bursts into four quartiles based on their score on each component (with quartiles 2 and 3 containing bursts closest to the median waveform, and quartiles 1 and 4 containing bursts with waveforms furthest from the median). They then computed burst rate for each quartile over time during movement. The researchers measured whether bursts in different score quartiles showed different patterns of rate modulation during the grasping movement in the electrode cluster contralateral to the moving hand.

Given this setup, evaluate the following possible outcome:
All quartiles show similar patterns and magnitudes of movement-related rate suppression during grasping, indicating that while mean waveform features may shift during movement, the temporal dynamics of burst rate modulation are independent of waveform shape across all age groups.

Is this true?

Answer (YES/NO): NO